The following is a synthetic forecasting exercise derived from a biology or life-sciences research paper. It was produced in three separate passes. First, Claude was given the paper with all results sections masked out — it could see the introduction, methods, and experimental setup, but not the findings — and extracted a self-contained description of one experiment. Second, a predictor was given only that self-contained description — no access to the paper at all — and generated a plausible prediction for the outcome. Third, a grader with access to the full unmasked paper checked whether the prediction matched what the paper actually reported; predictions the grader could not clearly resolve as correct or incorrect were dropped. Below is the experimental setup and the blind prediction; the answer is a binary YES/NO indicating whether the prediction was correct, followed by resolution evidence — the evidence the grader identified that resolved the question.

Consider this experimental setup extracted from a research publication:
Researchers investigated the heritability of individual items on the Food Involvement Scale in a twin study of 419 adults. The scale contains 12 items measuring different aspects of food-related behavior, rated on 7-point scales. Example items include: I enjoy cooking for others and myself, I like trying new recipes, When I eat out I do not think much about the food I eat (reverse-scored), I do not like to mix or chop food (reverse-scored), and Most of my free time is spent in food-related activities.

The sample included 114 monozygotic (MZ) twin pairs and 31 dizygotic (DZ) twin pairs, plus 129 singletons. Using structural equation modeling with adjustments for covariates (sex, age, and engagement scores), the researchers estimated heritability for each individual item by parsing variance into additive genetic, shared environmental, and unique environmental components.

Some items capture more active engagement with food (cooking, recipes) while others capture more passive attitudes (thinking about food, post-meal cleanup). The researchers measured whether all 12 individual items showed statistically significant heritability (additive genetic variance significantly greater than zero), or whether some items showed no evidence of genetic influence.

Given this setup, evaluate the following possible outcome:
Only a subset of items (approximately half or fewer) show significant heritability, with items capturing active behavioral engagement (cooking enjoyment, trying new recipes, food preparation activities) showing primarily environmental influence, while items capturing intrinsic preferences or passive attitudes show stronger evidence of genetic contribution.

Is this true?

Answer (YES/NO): NO